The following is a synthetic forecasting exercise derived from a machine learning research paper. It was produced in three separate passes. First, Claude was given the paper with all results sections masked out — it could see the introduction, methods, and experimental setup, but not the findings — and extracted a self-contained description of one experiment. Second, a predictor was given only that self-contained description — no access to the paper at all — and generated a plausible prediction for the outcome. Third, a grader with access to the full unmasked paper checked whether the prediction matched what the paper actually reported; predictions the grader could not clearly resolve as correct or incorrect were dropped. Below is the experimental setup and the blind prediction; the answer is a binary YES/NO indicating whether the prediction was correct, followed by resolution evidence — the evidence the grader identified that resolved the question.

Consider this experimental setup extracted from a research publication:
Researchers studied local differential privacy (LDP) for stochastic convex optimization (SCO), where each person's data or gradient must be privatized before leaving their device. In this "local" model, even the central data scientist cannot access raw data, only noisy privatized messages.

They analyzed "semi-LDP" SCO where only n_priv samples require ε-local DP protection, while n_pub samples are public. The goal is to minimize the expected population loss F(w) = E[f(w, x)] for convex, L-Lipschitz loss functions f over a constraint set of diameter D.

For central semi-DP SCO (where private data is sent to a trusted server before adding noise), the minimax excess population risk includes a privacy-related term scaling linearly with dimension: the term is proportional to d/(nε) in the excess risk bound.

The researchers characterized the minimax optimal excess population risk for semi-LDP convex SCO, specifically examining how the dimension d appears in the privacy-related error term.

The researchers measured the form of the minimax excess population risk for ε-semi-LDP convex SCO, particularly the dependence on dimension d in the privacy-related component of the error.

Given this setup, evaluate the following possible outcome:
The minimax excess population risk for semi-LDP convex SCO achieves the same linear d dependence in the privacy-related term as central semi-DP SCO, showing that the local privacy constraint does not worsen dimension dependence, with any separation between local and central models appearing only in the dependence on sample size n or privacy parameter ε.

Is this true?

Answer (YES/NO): NO